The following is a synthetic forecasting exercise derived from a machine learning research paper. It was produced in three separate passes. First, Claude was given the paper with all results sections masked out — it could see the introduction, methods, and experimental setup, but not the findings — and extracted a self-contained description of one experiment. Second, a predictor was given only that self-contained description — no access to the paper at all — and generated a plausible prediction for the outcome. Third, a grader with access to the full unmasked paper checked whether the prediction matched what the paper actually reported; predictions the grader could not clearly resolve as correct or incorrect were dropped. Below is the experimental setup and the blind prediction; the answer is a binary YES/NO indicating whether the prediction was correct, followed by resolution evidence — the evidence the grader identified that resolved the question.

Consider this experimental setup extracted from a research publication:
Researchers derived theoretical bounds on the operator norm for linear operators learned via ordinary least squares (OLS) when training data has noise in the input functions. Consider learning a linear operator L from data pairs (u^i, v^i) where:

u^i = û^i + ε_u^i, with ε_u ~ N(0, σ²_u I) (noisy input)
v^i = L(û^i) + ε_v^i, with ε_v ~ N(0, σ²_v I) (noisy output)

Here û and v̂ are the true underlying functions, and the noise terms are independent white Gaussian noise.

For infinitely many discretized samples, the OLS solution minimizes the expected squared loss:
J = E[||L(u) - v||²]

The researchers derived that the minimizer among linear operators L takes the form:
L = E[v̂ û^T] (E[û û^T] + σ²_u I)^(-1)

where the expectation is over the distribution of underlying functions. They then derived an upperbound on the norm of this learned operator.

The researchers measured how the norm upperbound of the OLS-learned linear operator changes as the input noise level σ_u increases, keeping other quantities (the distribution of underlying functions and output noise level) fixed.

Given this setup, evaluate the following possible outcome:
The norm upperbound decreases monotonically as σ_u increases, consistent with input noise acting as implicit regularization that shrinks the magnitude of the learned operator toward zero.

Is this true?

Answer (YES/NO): YES